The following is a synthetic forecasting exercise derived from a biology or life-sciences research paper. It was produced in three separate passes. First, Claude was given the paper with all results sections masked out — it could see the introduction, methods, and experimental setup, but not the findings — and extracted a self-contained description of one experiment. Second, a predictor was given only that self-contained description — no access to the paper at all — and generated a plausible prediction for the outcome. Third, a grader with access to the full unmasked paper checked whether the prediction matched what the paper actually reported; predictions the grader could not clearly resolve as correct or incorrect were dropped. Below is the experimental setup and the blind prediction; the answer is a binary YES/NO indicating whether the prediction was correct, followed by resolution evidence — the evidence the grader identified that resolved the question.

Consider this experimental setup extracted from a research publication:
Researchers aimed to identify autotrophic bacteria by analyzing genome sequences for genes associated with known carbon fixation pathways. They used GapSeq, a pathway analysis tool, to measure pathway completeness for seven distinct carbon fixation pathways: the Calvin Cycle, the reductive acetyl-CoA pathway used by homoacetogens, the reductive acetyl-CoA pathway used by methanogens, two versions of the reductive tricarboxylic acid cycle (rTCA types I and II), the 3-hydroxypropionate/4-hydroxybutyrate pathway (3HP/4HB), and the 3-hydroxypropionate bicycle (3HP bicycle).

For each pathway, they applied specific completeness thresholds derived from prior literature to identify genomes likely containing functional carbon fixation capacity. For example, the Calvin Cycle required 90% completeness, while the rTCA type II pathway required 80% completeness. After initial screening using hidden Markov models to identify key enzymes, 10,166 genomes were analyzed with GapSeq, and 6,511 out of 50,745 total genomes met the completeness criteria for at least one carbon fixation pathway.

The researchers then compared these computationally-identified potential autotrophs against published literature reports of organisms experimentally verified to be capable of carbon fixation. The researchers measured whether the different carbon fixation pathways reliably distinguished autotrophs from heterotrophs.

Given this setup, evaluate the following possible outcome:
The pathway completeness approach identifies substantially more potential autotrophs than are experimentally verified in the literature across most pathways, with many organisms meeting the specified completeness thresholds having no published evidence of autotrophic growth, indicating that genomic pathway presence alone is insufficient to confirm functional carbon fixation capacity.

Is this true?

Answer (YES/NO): YES